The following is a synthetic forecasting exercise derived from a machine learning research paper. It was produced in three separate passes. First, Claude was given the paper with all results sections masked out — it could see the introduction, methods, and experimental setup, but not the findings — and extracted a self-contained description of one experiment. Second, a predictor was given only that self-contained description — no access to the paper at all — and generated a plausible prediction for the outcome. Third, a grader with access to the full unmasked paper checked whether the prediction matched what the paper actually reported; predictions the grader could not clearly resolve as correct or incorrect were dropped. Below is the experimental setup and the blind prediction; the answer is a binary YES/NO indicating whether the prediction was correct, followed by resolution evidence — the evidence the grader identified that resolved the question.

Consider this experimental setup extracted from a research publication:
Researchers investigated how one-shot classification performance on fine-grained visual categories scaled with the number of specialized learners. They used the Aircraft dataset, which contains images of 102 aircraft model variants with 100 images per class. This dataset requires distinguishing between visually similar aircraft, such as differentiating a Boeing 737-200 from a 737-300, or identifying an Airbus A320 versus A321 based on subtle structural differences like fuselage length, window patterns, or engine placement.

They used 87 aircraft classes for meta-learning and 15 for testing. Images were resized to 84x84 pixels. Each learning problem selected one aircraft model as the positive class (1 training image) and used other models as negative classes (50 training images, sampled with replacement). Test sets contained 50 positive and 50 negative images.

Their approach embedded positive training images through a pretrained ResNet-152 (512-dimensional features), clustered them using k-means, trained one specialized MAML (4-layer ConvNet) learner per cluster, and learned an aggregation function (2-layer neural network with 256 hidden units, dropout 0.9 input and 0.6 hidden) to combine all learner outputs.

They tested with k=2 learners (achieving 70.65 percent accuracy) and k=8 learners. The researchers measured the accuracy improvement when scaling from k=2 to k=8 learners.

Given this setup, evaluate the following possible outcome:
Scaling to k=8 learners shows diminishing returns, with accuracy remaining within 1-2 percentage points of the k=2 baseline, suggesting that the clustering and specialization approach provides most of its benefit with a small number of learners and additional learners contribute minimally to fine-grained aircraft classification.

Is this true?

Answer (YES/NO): NO